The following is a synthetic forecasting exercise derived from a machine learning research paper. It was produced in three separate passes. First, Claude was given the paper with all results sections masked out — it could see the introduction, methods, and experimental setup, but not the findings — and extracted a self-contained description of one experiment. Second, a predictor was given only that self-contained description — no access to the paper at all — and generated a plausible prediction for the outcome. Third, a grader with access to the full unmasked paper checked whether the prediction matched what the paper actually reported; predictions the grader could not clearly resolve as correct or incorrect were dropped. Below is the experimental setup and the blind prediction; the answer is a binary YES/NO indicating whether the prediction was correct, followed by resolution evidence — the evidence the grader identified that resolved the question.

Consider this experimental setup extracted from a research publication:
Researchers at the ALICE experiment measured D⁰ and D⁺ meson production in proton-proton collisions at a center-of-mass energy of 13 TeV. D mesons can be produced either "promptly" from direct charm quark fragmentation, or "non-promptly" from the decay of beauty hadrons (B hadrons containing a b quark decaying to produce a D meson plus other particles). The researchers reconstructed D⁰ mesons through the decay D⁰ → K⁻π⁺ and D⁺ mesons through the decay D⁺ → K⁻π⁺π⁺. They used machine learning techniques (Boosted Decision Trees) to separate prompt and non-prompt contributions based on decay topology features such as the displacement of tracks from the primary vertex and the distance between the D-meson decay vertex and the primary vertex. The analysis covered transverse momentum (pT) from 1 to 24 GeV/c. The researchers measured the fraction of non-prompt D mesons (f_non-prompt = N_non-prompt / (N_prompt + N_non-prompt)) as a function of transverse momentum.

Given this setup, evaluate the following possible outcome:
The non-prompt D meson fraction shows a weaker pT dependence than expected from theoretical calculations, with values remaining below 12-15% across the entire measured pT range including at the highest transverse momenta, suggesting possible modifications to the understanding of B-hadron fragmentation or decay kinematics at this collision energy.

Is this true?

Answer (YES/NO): NO